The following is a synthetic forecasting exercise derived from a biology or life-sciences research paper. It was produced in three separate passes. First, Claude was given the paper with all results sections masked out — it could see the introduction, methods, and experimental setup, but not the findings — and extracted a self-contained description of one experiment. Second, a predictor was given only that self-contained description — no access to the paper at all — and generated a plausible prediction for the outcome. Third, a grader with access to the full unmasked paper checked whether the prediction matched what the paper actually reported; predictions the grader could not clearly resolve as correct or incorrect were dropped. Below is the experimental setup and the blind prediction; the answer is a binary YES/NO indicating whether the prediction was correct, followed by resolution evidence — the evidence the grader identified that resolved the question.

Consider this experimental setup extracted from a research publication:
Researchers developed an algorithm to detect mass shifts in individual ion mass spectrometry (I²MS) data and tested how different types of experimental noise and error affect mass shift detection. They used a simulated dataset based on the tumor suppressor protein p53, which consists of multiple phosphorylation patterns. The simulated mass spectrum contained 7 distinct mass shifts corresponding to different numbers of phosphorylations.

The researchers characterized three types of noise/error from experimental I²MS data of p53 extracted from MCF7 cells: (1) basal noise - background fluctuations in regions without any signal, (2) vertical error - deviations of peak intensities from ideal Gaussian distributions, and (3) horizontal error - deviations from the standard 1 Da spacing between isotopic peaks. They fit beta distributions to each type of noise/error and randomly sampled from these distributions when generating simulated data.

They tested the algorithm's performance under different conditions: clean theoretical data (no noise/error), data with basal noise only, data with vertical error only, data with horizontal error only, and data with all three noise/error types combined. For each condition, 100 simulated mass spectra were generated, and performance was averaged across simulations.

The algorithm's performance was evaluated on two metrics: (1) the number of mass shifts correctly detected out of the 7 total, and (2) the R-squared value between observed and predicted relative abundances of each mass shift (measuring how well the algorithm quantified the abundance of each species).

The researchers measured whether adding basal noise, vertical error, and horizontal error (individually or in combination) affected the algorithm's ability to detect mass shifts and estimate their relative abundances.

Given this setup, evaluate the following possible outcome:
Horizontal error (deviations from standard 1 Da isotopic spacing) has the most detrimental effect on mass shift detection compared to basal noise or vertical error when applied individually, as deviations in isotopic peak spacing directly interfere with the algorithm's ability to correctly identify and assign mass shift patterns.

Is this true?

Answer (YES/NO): NO